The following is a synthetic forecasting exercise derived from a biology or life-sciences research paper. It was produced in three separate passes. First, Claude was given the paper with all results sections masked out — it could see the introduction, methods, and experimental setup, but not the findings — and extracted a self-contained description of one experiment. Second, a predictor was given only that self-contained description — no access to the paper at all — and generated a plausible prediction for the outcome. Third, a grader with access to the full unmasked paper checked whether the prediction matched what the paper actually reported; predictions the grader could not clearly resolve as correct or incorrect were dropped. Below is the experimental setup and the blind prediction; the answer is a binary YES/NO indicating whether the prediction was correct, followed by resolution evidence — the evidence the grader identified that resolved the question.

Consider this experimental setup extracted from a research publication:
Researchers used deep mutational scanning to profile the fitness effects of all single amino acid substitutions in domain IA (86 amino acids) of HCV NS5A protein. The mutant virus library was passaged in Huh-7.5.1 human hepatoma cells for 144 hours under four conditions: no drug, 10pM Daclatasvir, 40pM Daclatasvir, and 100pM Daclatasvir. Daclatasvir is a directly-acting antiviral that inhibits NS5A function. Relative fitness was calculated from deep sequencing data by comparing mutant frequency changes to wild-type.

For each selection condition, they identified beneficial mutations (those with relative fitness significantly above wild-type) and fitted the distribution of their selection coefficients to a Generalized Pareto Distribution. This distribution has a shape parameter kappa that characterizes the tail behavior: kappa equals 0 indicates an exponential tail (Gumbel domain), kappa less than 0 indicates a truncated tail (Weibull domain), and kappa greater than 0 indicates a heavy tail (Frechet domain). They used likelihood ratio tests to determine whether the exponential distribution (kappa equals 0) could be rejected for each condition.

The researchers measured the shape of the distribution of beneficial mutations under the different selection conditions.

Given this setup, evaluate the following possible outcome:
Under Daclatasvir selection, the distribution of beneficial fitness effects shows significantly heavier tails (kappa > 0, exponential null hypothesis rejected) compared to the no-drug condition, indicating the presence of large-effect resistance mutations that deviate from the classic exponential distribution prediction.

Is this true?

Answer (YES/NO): YES